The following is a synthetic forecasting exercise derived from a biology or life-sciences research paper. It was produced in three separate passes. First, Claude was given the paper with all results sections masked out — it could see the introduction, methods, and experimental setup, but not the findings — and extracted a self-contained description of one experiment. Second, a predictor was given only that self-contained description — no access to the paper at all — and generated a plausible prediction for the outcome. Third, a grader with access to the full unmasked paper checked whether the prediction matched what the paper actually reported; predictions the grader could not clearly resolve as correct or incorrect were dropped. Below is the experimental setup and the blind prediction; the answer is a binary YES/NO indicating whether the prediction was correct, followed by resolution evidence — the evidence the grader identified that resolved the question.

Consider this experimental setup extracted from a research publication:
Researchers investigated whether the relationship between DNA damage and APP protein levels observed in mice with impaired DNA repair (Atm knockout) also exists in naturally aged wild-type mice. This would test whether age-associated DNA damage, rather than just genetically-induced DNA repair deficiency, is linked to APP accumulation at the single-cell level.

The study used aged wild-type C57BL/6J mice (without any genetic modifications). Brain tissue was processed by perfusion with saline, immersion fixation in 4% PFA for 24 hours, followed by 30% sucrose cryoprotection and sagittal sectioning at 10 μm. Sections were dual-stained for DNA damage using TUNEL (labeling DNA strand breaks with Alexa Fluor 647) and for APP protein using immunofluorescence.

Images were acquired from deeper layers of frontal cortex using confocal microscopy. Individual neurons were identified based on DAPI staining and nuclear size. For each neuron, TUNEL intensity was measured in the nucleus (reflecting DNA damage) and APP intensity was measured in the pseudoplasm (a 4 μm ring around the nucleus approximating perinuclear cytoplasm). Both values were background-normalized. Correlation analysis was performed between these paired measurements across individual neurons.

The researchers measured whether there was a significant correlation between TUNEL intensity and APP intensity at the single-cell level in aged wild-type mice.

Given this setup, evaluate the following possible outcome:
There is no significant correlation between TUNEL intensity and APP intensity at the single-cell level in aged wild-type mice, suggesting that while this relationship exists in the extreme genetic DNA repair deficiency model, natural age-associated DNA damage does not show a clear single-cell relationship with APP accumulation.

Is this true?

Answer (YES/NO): NO